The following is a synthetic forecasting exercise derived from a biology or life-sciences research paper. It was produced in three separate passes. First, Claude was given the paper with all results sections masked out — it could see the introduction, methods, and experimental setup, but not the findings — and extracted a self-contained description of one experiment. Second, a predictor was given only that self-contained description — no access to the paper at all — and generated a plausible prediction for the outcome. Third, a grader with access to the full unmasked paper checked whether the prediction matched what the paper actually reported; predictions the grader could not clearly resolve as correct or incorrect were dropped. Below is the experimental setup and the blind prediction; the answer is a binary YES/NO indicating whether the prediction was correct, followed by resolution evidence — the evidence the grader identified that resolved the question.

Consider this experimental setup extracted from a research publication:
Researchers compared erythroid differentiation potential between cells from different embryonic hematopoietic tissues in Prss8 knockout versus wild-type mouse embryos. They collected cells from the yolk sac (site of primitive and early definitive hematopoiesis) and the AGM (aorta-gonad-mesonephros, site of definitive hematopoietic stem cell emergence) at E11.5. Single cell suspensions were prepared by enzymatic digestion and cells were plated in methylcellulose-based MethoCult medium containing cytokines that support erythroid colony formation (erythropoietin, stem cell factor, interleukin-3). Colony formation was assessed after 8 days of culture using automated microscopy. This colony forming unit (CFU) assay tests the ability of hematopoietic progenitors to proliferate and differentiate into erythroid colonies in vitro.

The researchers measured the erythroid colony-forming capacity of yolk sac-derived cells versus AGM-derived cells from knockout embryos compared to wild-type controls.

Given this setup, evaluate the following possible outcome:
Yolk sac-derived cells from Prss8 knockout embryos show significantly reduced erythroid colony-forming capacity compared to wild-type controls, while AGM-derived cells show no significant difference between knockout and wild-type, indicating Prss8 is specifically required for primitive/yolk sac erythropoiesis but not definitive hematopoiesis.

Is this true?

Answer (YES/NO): NO